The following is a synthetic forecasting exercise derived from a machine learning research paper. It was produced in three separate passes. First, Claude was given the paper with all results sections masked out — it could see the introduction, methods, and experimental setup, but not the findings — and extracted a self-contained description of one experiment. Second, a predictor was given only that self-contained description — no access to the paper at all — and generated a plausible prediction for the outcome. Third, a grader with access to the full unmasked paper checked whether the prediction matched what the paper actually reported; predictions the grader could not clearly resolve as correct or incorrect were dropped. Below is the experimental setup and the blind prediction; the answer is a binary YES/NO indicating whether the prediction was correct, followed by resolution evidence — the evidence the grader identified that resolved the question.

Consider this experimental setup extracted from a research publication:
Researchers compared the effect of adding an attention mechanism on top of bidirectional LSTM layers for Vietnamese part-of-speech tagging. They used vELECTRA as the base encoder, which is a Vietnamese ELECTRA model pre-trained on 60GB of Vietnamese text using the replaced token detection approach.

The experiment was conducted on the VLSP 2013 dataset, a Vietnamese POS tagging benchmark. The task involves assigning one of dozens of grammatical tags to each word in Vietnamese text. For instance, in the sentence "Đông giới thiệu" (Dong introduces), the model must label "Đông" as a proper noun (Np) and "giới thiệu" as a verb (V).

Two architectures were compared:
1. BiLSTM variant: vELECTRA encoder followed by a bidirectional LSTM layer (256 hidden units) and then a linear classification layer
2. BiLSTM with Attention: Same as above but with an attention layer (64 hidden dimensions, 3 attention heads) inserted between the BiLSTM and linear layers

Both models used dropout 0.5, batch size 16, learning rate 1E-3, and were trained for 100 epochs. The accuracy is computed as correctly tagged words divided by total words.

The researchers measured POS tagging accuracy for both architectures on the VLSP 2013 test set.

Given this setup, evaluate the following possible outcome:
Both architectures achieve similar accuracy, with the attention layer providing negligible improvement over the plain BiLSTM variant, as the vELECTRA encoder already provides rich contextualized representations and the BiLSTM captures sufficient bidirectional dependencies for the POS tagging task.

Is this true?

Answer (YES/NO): NO